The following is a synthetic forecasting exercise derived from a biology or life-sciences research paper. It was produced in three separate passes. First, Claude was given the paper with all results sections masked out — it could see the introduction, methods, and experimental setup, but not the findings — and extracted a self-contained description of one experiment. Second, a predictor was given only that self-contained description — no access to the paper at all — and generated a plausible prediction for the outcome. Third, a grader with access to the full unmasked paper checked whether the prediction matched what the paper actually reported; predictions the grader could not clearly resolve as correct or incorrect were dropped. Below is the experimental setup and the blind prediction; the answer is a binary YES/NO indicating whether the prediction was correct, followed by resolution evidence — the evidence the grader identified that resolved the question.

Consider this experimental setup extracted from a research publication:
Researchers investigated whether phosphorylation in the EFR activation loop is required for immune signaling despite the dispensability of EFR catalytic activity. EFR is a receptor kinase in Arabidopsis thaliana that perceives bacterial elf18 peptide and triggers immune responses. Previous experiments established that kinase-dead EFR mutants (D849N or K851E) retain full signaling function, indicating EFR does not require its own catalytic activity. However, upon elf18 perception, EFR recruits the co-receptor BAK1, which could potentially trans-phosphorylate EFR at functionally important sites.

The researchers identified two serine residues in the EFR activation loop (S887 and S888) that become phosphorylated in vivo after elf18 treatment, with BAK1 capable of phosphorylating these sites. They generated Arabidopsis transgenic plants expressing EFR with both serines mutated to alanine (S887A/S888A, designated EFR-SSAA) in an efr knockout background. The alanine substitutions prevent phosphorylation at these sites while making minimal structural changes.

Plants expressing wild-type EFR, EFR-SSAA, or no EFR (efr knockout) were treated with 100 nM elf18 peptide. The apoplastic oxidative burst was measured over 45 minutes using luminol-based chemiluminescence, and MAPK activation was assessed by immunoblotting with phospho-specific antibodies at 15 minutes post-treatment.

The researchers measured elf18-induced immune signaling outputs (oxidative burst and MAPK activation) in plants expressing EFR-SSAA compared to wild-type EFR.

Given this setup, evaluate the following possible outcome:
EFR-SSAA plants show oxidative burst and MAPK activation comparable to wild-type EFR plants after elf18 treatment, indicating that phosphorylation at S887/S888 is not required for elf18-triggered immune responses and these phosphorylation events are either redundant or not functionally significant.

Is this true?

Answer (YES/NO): NO